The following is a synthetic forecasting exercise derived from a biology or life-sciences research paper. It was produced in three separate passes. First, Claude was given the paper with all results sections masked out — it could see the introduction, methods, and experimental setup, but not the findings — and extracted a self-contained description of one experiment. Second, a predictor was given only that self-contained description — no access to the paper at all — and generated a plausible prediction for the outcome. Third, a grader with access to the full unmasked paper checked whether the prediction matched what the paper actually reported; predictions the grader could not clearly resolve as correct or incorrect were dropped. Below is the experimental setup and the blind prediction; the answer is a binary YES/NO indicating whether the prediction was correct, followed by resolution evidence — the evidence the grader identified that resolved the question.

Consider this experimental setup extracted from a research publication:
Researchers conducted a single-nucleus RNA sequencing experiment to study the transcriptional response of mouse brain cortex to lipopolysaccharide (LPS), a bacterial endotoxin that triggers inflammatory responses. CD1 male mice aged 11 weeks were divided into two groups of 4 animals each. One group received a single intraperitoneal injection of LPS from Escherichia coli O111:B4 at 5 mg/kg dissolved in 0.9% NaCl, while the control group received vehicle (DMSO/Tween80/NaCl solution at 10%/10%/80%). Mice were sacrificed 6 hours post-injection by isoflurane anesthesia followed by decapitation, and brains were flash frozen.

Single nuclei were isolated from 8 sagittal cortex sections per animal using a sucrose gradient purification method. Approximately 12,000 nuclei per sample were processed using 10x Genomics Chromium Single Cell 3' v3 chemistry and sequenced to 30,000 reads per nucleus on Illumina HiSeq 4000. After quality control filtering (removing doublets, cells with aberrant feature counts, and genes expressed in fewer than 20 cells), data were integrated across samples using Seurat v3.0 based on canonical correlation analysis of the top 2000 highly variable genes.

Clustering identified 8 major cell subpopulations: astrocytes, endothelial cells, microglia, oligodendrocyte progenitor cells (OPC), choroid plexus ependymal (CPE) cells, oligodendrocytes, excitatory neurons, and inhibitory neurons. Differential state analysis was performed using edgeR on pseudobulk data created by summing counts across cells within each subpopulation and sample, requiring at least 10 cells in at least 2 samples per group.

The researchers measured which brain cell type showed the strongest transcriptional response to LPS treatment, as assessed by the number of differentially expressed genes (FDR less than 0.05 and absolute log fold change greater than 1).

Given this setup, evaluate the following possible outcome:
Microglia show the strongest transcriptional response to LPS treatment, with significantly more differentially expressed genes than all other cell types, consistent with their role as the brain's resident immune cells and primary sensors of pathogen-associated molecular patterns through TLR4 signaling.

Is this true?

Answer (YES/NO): NO